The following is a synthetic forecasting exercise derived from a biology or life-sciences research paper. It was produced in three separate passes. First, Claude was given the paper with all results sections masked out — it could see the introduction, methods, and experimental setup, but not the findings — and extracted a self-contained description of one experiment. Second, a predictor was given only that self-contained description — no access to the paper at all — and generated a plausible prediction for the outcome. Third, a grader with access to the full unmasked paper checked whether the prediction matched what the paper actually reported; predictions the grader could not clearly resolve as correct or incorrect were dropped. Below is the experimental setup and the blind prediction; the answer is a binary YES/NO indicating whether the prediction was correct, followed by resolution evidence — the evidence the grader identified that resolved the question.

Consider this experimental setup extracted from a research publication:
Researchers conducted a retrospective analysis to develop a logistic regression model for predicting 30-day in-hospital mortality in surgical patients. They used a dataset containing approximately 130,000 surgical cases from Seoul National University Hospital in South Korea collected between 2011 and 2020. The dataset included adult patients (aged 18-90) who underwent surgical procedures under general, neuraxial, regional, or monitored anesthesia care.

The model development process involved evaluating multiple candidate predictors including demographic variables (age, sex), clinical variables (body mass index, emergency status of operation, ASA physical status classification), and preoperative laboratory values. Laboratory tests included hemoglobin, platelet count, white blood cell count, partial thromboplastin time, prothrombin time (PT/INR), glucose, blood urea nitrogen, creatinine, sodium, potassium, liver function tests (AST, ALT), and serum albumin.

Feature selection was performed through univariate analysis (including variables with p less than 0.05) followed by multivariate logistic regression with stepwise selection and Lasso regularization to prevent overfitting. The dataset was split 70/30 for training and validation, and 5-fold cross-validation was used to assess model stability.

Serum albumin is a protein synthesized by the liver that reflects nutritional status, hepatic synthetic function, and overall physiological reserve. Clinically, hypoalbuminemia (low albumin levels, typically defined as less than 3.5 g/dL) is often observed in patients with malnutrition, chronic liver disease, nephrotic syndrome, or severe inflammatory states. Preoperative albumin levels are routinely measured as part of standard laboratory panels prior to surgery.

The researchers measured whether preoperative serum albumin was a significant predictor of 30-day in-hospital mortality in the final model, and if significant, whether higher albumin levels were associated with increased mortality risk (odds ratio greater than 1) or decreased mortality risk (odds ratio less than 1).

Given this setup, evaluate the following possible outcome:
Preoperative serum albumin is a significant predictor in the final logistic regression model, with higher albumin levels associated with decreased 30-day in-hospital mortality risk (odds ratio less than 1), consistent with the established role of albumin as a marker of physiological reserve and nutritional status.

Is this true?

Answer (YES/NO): YES